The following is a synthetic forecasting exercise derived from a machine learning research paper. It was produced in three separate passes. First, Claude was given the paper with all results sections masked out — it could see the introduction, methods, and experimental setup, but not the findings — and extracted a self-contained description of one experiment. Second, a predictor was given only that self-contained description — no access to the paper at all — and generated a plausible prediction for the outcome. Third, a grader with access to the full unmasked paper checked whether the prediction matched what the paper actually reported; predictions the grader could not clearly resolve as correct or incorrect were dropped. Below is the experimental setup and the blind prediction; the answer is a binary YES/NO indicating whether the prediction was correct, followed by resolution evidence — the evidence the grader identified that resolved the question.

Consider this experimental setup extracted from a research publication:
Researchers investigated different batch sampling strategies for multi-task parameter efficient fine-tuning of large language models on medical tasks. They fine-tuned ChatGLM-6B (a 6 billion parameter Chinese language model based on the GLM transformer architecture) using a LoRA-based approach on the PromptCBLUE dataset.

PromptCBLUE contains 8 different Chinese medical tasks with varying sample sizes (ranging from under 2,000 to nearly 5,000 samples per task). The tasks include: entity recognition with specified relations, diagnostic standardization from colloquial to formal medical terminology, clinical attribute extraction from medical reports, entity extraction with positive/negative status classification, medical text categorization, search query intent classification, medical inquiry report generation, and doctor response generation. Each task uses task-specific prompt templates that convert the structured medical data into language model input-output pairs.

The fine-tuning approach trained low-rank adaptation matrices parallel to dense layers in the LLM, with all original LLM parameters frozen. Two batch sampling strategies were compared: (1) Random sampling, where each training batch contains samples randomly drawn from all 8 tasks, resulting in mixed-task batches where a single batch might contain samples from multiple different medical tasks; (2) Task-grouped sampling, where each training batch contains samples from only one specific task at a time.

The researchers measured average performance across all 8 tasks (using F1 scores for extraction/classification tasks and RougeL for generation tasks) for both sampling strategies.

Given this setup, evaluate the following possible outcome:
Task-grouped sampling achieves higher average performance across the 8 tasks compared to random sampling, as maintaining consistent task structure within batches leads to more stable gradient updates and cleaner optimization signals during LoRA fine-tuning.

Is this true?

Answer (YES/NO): NO